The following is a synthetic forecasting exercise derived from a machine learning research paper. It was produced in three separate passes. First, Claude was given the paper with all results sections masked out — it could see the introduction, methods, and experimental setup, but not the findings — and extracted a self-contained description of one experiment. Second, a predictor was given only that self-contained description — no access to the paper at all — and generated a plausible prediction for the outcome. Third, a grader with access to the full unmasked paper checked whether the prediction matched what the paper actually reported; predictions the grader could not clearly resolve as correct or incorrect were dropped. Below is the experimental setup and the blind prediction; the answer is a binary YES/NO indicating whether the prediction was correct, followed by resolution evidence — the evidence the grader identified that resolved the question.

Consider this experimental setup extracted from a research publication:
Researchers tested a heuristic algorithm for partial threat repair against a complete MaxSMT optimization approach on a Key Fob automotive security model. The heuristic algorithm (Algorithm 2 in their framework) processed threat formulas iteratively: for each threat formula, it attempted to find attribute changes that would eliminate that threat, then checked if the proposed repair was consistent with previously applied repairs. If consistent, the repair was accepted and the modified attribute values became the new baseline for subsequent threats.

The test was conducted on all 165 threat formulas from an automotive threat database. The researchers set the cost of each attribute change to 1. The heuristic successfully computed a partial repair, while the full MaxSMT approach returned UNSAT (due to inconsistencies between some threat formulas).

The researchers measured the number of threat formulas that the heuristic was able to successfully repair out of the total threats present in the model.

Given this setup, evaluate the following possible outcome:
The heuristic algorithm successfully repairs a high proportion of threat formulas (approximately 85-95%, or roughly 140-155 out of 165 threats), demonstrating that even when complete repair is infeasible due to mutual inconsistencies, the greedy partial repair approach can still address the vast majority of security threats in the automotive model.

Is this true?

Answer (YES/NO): NO